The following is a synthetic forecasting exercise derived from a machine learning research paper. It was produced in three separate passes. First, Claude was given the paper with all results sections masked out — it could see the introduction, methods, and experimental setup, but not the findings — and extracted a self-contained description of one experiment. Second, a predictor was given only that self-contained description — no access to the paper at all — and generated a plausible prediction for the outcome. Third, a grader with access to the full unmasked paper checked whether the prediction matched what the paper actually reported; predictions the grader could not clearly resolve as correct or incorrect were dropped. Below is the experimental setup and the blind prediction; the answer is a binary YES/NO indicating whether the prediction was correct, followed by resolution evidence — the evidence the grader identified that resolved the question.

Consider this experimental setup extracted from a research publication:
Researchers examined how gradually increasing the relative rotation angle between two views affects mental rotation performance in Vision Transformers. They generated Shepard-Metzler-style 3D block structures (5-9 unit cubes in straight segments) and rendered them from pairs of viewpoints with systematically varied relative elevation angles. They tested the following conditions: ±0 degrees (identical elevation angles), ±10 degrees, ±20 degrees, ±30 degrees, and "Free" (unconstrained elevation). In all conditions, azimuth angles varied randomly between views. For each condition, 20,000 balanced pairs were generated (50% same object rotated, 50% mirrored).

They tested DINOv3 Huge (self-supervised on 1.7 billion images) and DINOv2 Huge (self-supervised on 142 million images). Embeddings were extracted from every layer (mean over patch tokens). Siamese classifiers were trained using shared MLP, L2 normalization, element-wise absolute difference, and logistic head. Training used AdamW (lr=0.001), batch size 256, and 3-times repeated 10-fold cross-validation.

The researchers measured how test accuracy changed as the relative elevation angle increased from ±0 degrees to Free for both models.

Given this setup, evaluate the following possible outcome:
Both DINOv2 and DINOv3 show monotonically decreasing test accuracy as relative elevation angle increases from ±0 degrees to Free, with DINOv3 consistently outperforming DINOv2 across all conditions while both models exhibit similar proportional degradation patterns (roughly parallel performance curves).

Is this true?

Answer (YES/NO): NO